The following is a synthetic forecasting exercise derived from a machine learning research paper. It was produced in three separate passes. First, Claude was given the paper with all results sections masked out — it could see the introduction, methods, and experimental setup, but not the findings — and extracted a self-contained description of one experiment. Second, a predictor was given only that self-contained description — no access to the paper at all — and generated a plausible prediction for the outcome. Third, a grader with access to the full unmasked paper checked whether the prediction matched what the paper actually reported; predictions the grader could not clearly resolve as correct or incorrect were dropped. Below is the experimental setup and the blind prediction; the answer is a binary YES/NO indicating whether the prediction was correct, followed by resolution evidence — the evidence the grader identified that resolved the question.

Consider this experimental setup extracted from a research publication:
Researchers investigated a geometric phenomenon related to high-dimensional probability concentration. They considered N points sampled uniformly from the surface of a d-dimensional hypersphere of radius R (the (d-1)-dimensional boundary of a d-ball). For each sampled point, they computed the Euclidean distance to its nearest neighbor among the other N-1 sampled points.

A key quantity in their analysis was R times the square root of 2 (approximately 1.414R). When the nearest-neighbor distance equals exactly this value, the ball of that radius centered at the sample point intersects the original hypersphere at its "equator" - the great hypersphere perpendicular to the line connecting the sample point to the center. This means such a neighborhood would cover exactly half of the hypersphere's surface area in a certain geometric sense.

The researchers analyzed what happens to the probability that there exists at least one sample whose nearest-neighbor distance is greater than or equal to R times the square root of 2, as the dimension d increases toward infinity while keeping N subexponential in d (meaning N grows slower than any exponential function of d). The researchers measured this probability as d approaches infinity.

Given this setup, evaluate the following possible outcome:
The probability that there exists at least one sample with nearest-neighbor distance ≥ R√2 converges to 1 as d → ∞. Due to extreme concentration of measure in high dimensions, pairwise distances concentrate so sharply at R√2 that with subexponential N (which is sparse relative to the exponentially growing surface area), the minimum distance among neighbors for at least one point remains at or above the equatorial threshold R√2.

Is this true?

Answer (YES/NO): YES